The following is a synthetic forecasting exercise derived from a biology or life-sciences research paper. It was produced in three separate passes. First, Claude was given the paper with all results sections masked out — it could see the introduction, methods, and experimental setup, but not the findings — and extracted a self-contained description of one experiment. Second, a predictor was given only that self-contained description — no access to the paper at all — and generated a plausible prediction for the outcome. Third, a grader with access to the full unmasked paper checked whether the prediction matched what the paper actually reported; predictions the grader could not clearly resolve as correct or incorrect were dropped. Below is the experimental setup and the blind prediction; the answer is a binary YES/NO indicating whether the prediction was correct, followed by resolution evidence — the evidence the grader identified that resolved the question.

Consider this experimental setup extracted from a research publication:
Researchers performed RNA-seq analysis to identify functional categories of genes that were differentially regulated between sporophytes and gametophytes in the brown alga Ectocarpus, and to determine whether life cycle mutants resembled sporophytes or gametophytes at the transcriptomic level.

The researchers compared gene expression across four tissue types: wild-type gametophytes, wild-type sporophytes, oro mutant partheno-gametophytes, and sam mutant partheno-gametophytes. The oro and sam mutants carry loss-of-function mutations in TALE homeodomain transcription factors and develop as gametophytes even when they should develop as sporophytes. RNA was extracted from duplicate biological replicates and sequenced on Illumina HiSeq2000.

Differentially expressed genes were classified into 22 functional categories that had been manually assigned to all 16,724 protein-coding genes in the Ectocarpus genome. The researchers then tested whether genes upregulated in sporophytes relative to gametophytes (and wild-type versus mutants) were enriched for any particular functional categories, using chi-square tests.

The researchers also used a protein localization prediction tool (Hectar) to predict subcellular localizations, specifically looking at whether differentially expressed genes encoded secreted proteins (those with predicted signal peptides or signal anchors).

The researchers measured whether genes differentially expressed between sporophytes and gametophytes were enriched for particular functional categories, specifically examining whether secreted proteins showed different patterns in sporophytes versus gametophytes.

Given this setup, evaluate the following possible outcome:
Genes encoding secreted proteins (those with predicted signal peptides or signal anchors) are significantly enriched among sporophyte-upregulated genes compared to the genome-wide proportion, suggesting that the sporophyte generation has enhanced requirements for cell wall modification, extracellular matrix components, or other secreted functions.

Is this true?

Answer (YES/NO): NO